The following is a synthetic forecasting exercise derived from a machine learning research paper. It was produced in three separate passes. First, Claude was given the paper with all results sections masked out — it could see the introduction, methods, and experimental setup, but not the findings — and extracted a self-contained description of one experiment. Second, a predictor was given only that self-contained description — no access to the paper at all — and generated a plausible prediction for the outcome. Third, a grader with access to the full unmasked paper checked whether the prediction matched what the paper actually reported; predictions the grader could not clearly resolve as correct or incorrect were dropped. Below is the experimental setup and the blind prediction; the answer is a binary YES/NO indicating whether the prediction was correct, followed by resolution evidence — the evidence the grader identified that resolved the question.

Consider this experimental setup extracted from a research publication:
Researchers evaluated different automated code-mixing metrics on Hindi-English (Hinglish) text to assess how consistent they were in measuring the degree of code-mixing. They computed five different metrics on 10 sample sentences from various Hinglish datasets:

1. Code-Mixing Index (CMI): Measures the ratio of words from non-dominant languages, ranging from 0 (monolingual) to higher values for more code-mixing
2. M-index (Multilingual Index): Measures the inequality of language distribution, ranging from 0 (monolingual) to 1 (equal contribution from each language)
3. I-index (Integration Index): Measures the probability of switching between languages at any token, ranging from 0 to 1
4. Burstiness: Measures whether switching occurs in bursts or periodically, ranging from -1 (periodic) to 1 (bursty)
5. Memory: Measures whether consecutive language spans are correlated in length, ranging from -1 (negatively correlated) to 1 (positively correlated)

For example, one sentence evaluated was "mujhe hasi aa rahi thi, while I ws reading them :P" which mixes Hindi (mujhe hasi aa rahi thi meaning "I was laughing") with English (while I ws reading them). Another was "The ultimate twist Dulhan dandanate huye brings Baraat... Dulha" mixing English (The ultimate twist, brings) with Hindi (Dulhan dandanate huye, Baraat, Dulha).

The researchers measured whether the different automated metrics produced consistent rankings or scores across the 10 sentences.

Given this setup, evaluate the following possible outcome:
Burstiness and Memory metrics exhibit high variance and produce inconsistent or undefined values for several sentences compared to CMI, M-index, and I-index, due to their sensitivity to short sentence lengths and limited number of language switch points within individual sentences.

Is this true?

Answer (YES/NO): NO